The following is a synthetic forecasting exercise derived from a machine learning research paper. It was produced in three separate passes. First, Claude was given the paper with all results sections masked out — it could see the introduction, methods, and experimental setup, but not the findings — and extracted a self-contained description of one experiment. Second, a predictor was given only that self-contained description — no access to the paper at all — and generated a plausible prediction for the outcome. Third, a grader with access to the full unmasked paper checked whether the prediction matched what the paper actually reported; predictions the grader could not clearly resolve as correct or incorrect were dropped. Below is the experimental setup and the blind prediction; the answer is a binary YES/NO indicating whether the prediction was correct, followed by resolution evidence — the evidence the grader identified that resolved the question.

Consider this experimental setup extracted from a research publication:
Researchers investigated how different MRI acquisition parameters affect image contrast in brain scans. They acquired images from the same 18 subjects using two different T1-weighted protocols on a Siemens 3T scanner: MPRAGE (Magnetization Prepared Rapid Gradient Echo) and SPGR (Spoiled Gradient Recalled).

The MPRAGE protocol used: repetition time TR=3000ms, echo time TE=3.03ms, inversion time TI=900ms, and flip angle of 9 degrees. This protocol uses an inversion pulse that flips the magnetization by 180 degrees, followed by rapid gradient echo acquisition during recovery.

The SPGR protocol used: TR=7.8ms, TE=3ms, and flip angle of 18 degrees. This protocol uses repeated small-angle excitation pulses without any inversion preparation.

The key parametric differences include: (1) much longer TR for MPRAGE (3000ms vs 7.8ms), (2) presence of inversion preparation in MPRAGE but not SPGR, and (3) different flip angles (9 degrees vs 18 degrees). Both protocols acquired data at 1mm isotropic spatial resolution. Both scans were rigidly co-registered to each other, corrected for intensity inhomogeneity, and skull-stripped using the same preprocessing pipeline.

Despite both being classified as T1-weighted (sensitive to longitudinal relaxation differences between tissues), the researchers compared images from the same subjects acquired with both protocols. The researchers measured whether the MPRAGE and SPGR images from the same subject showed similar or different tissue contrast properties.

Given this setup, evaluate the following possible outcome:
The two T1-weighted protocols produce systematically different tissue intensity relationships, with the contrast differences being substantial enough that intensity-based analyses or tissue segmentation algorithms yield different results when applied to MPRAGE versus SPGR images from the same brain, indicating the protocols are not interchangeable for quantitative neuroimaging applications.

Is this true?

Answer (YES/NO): YES